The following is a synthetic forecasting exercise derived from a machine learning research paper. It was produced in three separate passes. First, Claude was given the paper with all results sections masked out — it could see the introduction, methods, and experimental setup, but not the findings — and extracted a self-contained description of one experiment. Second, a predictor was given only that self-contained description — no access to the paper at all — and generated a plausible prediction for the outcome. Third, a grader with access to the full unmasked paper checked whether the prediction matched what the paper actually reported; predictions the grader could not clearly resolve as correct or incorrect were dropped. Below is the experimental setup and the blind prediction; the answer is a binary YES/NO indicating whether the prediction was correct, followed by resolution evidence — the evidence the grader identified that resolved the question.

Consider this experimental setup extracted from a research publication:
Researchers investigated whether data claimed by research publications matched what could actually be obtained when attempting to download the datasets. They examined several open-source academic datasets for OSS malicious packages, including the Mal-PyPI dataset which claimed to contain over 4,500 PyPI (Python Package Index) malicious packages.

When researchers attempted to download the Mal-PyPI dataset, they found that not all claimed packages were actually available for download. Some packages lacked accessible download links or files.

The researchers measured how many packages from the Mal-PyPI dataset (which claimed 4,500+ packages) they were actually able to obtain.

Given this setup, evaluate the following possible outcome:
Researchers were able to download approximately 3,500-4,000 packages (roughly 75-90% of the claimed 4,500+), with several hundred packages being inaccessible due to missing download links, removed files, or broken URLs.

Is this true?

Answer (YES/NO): NO